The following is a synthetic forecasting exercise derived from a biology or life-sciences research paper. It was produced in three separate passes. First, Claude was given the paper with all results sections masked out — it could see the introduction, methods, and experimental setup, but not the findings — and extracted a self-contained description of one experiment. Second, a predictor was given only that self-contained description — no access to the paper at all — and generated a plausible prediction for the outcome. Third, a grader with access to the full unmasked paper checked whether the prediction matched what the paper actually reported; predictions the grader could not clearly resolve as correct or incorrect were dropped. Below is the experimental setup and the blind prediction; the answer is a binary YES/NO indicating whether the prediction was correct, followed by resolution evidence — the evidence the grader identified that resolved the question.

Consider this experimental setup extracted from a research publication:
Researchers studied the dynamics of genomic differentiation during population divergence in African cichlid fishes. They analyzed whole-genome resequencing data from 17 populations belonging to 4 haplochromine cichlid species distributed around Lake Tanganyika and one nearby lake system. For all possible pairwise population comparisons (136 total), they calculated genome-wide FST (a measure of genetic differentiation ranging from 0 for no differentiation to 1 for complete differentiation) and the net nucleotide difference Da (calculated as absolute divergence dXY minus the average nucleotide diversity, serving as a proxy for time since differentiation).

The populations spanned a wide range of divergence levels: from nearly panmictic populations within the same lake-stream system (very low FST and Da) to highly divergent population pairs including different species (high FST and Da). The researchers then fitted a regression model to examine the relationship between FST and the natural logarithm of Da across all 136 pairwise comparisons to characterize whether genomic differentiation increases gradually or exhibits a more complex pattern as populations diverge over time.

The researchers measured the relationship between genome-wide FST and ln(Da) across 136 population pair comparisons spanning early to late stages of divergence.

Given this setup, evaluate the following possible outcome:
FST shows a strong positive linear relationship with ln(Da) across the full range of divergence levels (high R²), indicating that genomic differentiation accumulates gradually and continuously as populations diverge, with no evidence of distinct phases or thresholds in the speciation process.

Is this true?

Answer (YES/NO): NO